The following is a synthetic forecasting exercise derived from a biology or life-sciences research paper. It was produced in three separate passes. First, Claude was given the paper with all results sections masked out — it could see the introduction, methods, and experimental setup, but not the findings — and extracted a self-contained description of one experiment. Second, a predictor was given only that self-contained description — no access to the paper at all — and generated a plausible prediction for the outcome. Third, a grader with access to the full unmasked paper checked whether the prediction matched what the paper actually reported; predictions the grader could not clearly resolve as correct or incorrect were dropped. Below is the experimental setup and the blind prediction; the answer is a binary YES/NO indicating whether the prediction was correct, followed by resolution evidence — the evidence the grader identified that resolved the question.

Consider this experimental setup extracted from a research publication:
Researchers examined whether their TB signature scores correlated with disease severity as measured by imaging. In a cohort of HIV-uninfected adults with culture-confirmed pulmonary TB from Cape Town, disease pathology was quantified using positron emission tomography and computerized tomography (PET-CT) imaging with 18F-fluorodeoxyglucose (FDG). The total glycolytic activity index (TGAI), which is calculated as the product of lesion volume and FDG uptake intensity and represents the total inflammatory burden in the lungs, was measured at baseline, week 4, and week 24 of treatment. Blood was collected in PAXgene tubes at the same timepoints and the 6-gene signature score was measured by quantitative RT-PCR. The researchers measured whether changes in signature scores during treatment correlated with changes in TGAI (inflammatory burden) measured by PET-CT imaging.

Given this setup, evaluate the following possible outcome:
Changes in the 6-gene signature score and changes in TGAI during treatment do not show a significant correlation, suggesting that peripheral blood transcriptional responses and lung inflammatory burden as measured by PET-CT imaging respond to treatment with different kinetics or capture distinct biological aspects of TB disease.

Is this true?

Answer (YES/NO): NO